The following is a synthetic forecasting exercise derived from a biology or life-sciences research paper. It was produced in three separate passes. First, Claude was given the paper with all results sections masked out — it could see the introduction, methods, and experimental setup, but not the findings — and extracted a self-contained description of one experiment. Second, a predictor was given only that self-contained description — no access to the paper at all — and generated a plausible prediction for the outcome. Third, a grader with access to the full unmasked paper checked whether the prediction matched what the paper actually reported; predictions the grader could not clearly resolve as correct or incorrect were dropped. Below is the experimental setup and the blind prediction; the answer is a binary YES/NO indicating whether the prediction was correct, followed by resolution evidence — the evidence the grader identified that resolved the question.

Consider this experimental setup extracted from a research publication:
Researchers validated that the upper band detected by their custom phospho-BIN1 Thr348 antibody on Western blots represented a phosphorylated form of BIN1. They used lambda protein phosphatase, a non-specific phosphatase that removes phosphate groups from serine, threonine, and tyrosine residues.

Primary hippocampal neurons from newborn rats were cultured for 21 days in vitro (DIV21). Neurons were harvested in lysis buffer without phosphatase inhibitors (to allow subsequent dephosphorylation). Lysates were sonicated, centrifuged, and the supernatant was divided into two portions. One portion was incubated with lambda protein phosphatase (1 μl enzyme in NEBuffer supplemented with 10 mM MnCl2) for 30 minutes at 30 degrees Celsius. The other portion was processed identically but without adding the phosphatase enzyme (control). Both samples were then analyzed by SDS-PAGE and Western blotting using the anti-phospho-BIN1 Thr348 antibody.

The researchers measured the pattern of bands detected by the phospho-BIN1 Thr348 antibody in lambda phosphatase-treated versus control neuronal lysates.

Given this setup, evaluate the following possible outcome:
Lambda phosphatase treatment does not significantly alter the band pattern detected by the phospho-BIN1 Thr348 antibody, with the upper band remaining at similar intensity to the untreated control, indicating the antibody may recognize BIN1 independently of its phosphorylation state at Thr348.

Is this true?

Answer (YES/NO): NO